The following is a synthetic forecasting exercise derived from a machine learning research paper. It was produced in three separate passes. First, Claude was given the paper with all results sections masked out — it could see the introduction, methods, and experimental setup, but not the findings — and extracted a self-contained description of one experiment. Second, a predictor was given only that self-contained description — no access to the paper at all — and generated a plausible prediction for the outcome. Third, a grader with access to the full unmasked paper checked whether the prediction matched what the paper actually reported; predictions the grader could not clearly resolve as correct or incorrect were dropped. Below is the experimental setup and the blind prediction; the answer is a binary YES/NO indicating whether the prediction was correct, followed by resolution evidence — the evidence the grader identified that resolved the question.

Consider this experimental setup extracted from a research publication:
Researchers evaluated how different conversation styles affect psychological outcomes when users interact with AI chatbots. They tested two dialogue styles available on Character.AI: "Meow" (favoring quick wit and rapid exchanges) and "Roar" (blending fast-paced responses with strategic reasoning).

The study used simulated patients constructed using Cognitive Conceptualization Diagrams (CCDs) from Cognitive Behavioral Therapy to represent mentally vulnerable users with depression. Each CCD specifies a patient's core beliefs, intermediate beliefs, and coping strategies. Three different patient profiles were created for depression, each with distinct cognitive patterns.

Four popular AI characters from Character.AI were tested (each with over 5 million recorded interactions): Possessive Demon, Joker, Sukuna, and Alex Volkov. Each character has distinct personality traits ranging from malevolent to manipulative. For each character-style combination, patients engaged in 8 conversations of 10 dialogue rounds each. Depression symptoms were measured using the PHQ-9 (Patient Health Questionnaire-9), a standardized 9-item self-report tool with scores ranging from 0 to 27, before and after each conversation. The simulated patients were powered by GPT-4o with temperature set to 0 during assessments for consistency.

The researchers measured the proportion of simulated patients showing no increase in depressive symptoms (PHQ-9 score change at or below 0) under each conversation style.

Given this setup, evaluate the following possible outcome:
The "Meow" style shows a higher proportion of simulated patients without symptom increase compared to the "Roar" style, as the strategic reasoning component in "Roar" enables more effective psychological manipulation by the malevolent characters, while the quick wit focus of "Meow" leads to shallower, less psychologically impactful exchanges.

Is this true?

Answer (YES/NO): YES